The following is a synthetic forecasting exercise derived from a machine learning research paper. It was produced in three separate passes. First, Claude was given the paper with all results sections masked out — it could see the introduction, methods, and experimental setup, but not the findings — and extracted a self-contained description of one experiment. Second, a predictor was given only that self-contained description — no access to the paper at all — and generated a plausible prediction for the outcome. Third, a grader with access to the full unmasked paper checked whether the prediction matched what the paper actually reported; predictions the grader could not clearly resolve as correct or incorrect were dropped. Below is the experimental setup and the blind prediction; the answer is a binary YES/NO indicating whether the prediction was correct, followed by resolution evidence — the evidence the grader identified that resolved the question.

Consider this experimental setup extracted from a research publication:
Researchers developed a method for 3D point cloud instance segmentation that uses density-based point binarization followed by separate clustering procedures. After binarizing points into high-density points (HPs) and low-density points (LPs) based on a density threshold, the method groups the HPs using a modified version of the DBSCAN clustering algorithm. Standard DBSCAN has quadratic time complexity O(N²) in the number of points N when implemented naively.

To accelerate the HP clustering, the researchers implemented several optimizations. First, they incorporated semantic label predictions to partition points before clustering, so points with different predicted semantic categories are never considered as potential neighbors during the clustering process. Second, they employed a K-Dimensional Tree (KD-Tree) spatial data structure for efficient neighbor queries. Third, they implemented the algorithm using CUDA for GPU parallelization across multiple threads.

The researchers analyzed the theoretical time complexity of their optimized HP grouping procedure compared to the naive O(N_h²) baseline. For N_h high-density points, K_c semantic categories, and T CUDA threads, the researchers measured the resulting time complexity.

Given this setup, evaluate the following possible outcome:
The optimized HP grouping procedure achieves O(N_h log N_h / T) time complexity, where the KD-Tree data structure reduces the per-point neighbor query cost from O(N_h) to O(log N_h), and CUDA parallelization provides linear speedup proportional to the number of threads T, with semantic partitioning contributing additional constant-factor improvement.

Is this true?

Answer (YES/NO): NO